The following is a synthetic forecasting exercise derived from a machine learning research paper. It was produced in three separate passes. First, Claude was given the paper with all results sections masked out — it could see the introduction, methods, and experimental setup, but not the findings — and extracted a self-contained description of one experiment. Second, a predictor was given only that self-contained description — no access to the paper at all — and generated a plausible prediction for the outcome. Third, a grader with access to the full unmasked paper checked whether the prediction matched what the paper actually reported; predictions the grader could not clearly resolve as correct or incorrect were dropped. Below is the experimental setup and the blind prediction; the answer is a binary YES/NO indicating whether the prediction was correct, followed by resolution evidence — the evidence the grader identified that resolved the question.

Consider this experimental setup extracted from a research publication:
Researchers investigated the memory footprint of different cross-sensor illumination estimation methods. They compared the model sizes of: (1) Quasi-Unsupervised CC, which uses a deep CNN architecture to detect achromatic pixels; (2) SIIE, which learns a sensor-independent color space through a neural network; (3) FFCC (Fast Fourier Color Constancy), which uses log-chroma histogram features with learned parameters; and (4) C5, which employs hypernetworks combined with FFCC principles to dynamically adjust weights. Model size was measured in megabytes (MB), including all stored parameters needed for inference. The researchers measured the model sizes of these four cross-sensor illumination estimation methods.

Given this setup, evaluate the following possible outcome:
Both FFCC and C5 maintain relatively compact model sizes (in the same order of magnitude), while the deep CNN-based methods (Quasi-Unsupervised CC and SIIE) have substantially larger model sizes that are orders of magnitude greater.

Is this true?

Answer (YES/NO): NO